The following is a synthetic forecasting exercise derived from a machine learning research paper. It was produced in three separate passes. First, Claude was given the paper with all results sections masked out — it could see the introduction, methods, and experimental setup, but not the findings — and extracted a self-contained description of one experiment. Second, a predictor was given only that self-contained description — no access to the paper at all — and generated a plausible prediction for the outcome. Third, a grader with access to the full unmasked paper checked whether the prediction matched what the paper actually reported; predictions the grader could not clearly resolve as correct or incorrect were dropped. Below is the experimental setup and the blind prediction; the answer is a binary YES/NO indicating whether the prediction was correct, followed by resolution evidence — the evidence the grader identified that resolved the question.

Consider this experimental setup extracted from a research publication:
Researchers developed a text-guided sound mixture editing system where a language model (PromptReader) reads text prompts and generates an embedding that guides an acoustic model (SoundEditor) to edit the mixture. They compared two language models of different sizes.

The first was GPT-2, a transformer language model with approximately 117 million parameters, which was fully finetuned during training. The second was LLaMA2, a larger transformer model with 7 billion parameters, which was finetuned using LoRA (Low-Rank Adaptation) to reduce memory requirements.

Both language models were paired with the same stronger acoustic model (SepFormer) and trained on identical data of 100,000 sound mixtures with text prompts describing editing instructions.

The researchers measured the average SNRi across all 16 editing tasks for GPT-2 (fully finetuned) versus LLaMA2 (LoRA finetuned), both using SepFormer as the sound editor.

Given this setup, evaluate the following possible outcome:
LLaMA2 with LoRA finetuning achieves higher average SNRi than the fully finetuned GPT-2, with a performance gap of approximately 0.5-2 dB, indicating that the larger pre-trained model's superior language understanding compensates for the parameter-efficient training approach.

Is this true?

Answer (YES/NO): YES